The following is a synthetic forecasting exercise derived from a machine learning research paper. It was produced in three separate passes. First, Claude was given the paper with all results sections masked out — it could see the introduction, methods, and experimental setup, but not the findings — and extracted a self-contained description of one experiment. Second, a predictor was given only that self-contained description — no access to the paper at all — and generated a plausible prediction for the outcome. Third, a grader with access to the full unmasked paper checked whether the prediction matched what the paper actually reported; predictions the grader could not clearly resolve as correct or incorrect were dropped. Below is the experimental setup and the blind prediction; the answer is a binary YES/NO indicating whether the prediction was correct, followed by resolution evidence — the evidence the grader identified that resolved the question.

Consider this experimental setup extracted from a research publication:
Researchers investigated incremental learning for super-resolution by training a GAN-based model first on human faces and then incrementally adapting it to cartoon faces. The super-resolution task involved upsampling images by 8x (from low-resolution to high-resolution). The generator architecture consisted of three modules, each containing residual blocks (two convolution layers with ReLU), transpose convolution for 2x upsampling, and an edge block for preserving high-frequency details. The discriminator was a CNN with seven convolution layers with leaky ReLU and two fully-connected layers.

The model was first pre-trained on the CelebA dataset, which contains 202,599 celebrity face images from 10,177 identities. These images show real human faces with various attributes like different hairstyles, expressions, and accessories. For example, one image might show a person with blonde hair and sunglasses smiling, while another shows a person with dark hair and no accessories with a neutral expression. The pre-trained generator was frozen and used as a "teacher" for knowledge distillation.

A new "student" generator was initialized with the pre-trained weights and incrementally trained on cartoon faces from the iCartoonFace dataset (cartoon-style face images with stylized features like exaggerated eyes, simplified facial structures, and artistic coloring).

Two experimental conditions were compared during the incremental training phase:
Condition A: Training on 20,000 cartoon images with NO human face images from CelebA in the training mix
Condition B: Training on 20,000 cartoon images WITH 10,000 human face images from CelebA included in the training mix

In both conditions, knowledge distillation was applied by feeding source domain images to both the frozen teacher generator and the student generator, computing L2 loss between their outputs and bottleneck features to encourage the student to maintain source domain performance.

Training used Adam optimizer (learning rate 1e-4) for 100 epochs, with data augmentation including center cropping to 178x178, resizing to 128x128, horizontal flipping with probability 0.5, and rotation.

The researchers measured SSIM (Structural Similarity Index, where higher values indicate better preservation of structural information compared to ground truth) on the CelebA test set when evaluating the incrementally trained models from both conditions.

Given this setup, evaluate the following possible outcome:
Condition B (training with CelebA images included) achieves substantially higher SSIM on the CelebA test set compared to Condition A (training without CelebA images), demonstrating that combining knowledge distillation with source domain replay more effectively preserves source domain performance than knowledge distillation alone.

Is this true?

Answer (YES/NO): NO